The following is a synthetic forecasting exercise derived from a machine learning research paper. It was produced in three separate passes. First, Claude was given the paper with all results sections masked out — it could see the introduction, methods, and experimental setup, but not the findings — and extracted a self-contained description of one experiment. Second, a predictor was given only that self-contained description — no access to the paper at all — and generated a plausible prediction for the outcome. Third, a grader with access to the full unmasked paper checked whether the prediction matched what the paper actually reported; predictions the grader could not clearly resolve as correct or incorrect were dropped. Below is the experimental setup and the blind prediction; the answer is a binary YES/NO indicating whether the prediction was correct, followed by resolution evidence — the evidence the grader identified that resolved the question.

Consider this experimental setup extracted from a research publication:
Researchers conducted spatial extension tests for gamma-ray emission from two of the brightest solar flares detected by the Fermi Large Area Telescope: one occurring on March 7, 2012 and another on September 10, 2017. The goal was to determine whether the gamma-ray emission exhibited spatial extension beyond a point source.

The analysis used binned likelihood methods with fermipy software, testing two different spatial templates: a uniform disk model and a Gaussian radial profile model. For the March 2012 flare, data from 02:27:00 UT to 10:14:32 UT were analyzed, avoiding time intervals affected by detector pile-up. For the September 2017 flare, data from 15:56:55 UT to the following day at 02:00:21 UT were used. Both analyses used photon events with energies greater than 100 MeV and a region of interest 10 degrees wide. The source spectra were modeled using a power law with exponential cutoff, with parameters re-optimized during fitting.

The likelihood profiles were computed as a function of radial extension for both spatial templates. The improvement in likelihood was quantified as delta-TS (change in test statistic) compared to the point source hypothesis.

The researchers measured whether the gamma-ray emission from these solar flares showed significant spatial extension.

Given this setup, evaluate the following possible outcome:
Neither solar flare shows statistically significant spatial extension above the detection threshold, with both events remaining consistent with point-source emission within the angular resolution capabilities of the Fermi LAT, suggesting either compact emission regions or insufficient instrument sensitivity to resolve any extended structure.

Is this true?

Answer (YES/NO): YES